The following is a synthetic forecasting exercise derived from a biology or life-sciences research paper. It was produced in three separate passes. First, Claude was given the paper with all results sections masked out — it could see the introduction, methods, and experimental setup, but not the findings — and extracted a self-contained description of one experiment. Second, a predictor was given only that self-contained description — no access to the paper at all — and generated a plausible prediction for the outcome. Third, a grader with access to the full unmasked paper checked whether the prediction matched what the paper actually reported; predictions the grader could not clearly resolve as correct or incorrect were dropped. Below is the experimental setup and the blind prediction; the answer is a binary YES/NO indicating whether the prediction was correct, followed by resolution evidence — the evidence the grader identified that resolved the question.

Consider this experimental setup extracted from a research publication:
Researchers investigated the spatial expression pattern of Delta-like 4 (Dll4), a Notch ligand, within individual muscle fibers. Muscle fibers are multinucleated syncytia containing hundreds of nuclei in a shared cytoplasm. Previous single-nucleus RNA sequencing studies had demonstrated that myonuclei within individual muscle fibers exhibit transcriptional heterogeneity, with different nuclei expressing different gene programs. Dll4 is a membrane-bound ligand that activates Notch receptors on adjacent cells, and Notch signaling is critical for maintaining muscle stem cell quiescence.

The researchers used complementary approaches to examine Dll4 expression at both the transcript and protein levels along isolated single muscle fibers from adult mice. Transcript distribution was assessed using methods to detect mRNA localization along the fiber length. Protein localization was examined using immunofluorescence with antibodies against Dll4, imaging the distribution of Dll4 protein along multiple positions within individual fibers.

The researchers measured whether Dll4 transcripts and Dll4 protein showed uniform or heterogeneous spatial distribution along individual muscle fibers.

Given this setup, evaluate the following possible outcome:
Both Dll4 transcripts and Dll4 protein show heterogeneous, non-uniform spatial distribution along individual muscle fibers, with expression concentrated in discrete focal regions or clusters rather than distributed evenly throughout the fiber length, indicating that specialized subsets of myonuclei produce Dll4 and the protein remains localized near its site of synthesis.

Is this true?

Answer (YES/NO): NO